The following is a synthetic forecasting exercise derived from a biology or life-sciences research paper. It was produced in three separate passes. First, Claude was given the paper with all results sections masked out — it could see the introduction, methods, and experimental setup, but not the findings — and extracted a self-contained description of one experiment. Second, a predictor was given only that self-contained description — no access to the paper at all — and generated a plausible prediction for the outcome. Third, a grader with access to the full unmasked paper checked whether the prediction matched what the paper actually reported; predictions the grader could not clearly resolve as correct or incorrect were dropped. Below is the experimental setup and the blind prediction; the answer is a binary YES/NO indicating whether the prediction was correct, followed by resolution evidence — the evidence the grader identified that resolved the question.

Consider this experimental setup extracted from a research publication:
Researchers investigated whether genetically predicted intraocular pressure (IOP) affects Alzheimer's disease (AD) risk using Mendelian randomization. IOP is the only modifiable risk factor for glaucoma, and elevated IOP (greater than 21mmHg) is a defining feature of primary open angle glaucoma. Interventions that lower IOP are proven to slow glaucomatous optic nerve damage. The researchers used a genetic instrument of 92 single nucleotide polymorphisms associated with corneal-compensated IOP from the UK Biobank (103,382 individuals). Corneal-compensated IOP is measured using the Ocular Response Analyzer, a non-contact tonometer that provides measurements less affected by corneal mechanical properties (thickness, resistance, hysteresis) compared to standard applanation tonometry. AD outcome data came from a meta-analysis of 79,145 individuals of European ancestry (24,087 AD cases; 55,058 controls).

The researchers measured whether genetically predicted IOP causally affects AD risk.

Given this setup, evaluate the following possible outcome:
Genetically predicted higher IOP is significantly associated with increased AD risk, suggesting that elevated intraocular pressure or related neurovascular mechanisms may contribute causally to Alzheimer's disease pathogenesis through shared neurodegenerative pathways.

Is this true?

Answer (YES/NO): NO